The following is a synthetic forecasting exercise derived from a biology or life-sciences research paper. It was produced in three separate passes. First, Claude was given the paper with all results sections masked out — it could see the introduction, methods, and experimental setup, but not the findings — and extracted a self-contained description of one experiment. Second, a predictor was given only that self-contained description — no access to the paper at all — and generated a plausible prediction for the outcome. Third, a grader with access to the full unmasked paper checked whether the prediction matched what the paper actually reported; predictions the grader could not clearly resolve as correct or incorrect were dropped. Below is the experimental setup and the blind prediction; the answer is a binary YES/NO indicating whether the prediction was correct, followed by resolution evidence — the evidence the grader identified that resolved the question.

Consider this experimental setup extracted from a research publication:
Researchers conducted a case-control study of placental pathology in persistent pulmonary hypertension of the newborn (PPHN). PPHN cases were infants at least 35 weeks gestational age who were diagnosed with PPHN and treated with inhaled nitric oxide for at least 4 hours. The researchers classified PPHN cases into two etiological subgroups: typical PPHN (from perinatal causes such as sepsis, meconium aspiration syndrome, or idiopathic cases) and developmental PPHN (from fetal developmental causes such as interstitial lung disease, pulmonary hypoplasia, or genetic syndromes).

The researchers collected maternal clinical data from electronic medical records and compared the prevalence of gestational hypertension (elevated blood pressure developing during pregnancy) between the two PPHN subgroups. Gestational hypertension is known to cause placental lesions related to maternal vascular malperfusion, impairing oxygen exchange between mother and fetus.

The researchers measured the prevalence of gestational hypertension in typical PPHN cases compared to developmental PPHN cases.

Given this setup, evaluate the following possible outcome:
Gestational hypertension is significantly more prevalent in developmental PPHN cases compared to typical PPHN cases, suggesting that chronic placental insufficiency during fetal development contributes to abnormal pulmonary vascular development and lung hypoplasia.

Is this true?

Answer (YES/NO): NO